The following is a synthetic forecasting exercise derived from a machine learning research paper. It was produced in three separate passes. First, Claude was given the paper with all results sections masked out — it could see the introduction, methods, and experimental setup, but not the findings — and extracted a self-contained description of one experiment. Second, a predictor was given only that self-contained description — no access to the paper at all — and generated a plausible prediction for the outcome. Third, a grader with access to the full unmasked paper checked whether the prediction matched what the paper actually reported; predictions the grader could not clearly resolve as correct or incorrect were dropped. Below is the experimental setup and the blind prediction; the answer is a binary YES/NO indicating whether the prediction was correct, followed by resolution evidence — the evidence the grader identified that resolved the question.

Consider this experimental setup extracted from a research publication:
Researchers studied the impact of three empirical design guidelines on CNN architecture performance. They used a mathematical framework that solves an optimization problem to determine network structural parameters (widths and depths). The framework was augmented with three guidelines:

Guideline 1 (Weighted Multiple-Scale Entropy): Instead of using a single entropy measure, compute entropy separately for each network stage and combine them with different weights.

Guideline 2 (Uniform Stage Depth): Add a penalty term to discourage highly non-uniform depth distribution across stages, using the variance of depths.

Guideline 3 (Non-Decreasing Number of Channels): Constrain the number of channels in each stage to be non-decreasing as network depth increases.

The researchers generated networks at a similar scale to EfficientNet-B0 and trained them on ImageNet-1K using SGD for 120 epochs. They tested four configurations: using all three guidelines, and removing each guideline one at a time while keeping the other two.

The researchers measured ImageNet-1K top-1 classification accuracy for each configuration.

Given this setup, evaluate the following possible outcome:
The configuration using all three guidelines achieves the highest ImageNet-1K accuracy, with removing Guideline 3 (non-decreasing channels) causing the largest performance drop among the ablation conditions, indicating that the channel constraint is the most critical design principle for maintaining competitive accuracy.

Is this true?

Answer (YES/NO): YES